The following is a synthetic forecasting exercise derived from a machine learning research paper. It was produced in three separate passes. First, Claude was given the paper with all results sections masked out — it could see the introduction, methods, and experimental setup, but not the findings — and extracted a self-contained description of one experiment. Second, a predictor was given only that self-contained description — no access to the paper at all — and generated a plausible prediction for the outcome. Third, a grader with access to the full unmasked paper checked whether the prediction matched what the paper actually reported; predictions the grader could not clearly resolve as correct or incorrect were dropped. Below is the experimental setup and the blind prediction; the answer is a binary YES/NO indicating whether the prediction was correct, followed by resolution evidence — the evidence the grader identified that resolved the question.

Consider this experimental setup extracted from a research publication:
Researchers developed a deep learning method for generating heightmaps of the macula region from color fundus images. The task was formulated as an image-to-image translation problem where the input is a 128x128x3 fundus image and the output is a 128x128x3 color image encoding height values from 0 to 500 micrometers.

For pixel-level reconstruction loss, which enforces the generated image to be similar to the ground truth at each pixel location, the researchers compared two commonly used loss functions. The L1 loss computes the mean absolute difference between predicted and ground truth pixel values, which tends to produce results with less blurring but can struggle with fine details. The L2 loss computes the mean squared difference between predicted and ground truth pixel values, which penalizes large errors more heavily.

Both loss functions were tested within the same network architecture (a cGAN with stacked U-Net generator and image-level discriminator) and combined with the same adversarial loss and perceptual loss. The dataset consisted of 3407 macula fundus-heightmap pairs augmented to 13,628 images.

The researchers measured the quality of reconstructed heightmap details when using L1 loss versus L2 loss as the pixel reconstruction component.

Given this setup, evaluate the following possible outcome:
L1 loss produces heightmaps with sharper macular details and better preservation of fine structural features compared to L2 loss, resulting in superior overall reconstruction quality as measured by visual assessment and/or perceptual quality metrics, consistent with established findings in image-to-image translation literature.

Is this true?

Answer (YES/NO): NO